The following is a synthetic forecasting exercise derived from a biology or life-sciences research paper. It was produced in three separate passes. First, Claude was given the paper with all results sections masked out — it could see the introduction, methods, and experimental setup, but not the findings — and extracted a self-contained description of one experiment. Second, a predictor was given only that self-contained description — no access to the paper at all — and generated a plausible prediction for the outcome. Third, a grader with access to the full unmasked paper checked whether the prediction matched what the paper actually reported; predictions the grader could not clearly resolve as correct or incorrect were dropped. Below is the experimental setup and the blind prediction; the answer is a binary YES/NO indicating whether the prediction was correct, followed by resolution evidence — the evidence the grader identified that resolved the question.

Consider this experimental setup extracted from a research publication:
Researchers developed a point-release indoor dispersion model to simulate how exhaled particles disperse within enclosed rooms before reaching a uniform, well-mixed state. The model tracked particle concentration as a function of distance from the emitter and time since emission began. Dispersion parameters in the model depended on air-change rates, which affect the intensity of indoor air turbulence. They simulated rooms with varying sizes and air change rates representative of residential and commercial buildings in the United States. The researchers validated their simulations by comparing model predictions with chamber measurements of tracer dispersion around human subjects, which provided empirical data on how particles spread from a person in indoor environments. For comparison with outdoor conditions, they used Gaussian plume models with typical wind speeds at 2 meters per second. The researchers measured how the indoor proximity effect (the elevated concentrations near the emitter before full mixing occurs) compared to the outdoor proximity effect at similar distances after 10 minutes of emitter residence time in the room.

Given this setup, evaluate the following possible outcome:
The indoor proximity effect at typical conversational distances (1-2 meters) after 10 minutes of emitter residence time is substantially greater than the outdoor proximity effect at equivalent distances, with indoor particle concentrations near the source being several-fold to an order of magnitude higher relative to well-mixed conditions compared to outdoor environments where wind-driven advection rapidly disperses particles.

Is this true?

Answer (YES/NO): NO